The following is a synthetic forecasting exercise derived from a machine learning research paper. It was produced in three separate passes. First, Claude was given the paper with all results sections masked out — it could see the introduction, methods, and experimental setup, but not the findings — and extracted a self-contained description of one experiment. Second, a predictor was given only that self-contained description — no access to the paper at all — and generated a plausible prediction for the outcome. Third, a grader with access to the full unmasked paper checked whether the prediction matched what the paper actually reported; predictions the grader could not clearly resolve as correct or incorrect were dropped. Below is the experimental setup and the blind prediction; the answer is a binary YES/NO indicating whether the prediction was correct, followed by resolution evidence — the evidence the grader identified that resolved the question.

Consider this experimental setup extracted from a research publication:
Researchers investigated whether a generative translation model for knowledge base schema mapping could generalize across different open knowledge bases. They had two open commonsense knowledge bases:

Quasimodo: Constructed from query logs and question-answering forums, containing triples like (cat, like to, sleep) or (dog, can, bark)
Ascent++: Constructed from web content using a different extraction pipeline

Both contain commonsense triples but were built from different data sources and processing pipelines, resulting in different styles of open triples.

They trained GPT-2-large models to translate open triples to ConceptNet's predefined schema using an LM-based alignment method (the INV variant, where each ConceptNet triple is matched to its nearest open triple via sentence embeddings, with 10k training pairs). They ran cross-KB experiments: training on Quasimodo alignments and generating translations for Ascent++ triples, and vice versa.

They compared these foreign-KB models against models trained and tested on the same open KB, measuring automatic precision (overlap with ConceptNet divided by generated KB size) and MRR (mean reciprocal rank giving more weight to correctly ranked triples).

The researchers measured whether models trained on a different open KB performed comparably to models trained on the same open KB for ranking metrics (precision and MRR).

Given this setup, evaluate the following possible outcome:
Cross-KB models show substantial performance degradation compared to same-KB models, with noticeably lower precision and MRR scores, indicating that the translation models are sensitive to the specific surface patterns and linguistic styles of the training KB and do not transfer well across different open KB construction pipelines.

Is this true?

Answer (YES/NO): NO